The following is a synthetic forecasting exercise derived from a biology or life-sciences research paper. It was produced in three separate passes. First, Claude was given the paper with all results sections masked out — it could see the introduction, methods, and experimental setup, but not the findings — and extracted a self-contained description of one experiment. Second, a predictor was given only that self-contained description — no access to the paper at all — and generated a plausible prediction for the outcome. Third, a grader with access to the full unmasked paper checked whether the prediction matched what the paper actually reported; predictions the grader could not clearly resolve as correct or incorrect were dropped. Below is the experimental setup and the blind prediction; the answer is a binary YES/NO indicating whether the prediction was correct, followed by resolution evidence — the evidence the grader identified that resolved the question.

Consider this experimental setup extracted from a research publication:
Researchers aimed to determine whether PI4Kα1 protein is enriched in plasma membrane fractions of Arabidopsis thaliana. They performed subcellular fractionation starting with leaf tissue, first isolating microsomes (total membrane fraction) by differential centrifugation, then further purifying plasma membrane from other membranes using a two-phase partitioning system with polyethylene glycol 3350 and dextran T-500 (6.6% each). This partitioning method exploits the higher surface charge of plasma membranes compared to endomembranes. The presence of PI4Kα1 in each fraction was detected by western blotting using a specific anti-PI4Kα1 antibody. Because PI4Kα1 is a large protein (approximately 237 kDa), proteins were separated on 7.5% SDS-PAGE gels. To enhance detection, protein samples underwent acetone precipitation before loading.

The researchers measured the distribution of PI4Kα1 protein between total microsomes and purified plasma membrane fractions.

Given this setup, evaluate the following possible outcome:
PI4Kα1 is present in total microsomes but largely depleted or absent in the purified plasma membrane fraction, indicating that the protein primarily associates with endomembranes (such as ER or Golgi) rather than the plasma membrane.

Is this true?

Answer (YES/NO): NO